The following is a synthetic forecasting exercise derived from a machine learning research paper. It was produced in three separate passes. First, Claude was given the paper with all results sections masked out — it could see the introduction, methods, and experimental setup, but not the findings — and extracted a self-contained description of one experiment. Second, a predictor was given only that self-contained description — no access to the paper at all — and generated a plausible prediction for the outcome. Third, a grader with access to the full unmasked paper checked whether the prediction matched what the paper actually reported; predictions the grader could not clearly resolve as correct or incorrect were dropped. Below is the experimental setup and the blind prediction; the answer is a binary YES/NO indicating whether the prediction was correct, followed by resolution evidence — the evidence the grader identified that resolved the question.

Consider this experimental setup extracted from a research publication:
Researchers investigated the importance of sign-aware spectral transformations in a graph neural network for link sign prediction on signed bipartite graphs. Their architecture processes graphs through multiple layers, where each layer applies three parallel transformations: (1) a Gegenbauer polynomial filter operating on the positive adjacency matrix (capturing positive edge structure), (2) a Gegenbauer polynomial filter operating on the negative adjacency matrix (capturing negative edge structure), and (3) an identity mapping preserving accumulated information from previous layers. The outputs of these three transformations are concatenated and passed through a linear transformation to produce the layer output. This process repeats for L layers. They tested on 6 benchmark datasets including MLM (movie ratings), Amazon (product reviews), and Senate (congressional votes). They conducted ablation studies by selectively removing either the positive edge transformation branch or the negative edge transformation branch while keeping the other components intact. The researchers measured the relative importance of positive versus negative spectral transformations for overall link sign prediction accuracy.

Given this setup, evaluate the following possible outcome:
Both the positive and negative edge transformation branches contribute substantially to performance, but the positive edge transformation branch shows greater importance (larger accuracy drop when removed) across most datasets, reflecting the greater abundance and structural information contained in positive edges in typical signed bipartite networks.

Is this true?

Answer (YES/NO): NO